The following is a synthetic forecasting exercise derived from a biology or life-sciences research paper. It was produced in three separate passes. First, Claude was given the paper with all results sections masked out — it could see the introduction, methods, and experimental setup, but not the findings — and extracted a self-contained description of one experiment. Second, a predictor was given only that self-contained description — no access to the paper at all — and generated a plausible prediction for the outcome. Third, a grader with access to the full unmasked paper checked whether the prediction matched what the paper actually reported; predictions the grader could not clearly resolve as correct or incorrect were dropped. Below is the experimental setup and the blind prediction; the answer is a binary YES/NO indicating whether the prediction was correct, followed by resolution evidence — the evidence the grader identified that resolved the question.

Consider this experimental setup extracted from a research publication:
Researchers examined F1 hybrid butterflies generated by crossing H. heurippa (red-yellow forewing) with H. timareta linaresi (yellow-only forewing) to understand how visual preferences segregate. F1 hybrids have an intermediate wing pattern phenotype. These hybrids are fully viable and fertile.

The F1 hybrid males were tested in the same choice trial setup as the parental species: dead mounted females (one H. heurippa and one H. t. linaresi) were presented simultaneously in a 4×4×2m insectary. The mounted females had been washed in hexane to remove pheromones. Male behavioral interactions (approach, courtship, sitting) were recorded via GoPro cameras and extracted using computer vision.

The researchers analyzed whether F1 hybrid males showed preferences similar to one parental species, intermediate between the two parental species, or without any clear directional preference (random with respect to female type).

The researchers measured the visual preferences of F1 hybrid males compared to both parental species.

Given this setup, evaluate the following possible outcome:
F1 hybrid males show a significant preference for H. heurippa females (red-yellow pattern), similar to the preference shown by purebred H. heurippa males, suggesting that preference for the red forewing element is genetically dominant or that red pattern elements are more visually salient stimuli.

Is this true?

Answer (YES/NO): YES